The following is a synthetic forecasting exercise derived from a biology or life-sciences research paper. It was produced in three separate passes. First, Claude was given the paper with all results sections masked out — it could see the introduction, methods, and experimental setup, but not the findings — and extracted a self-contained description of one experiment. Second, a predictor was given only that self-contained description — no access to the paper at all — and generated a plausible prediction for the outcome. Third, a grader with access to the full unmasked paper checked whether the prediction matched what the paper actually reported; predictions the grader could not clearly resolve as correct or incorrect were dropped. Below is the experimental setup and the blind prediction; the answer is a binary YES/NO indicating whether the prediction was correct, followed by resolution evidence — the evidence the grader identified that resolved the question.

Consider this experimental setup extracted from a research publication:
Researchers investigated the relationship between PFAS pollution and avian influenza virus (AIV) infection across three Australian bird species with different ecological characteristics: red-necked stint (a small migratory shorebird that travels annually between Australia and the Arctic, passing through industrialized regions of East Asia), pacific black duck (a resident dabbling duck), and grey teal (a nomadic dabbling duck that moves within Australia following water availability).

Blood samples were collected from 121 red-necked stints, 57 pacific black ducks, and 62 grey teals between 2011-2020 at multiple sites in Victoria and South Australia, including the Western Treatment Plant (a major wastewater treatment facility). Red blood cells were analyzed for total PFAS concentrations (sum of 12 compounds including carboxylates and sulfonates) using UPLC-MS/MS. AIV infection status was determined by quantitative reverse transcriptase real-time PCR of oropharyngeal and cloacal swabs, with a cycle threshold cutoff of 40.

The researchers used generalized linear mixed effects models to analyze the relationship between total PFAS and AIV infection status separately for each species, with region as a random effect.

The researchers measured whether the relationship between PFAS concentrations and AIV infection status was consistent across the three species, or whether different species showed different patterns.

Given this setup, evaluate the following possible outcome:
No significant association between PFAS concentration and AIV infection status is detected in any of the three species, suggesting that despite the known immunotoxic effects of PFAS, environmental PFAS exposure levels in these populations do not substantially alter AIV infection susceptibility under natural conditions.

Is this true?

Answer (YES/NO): YES